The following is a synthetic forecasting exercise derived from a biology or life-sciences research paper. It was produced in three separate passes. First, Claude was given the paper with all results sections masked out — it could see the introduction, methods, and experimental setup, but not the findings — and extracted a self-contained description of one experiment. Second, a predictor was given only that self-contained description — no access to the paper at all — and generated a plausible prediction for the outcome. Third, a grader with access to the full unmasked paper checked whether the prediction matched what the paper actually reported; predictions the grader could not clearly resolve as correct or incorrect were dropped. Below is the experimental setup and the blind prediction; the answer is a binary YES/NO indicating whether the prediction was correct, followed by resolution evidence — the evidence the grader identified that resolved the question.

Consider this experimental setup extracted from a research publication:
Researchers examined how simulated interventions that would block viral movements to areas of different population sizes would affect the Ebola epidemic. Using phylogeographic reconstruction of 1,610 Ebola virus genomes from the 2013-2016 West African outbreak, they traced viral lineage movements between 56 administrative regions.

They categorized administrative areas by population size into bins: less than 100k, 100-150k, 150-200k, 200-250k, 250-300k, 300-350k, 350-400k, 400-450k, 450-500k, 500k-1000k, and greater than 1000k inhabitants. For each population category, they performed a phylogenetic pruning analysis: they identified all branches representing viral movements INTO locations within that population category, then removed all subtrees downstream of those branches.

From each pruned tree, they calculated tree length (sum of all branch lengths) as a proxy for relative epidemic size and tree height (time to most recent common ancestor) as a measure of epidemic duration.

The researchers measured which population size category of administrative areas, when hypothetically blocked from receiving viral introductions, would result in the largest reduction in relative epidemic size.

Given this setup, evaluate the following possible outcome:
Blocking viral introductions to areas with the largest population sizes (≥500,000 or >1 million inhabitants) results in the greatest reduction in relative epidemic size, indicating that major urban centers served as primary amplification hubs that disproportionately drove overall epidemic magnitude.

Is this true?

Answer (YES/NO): YES